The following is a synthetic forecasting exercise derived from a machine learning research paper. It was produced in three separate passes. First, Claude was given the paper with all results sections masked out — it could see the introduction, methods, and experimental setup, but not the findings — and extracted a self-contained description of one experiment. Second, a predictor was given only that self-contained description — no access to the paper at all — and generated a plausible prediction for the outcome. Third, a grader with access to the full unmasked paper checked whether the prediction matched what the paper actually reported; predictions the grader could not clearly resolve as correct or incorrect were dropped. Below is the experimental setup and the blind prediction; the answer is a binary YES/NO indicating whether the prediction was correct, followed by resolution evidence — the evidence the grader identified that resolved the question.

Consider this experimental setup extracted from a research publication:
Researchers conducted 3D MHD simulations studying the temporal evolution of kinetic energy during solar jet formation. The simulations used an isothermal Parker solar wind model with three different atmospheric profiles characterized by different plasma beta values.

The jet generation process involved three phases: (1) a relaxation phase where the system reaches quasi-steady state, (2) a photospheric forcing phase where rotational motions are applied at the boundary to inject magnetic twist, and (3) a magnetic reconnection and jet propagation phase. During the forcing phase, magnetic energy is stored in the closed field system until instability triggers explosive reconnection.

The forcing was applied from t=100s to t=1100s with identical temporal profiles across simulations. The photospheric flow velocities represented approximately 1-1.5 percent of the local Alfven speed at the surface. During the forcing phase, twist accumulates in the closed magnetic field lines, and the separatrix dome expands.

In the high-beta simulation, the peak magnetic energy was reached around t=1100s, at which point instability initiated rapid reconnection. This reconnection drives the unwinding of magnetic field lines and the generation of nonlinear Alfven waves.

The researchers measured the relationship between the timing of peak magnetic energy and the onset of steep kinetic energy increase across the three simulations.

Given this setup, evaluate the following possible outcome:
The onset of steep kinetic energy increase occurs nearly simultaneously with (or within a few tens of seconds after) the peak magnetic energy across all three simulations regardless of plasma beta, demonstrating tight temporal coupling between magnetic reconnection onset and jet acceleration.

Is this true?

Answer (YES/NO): YES